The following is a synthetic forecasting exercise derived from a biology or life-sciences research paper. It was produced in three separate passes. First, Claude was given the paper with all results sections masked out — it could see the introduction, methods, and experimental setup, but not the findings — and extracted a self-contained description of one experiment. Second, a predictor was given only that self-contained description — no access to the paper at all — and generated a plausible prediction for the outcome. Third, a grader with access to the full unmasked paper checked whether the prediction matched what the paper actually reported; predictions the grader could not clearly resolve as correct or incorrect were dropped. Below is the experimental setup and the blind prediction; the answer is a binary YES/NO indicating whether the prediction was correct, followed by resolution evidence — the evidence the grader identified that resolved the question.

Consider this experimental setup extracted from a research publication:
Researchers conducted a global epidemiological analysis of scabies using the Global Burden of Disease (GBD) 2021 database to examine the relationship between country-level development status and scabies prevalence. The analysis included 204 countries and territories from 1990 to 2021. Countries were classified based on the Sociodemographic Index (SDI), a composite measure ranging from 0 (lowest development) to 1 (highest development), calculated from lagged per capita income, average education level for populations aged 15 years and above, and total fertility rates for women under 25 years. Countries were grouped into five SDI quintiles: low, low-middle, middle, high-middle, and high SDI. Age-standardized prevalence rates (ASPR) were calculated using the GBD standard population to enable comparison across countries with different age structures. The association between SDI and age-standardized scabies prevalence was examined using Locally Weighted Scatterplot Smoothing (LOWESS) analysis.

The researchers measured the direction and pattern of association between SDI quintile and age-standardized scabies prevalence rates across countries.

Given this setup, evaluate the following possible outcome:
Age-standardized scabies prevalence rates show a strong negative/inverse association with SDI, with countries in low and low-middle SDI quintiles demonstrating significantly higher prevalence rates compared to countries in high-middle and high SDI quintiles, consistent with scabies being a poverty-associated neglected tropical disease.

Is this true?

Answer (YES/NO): NO